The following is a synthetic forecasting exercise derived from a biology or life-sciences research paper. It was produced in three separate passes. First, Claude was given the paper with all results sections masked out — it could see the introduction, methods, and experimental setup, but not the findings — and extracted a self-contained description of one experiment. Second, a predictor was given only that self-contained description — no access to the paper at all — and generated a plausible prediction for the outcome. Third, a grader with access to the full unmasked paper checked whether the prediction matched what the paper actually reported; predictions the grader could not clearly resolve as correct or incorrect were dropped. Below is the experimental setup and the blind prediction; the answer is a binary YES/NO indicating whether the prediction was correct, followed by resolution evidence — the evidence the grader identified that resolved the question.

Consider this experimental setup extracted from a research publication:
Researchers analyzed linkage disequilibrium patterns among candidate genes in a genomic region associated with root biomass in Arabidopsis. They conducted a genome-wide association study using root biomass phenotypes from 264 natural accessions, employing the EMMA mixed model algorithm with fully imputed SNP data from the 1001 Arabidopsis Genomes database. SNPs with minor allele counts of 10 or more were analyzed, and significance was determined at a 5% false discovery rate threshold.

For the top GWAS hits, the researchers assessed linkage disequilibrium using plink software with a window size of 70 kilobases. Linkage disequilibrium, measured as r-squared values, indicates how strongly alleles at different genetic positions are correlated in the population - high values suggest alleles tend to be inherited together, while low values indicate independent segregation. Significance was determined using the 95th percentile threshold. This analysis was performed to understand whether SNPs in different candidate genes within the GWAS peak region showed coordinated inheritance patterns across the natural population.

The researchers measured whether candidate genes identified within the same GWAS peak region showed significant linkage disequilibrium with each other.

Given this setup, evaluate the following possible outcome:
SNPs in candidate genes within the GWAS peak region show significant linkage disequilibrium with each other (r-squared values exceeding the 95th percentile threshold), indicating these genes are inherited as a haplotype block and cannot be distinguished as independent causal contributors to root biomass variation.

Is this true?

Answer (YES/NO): NO